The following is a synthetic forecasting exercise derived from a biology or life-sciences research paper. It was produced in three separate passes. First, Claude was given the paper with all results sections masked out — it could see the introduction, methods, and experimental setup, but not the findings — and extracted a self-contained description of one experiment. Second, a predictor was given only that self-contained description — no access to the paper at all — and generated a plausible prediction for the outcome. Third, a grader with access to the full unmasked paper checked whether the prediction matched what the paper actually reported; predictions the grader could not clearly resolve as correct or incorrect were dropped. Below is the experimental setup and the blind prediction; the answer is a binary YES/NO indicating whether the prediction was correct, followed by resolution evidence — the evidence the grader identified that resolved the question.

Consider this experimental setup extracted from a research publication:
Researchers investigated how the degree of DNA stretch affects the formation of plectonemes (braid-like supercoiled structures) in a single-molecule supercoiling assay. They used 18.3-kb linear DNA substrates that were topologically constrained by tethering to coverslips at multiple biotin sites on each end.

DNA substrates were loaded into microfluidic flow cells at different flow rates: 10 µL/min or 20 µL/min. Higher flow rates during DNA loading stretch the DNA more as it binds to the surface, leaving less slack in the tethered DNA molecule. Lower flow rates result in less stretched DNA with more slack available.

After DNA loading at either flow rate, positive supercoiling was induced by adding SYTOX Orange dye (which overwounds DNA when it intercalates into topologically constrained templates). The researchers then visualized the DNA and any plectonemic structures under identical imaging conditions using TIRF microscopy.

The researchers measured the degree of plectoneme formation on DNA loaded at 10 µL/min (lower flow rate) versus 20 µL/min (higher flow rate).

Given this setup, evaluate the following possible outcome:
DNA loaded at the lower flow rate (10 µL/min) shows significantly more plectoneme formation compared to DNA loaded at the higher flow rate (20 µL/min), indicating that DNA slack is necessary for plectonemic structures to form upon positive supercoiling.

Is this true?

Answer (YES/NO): YES